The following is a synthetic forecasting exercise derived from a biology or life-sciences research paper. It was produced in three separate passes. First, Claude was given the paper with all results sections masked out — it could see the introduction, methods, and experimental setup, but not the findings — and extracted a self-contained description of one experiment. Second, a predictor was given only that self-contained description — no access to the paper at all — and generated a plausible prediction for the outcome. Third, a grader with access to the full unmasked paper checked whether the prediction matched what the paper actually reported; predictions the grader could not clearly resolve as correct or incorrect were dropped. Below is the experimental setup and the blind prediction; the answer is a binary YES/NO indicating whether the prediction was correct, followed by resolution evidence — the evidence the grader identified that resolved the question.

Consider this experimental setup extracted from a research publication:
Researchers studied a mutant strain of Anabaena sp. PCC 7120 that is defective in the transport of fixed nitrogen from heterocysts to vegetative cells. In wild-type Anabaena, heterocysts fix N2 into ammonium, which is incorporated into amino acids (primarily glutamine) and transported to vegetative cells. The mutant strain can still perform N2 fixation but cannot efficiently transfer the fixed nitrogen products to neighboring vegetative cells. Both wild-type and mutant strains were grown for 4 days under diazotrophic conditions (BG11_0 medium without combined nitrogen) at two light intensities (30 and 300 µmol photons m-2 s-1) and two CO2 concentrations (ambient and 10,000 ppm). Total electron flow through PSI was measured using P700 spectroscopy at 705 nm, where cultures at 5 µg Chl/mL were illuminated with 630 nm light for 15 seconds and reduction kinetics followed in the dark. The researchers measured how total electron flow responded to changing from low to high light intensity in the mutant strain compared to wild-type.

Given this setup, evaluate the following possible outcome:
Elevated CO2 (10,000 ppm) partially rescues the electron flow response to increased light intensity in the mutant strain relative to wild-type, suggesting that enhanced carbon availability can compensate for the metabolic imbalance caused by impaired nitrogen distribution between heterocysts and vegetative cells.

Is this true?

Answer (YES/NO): NO